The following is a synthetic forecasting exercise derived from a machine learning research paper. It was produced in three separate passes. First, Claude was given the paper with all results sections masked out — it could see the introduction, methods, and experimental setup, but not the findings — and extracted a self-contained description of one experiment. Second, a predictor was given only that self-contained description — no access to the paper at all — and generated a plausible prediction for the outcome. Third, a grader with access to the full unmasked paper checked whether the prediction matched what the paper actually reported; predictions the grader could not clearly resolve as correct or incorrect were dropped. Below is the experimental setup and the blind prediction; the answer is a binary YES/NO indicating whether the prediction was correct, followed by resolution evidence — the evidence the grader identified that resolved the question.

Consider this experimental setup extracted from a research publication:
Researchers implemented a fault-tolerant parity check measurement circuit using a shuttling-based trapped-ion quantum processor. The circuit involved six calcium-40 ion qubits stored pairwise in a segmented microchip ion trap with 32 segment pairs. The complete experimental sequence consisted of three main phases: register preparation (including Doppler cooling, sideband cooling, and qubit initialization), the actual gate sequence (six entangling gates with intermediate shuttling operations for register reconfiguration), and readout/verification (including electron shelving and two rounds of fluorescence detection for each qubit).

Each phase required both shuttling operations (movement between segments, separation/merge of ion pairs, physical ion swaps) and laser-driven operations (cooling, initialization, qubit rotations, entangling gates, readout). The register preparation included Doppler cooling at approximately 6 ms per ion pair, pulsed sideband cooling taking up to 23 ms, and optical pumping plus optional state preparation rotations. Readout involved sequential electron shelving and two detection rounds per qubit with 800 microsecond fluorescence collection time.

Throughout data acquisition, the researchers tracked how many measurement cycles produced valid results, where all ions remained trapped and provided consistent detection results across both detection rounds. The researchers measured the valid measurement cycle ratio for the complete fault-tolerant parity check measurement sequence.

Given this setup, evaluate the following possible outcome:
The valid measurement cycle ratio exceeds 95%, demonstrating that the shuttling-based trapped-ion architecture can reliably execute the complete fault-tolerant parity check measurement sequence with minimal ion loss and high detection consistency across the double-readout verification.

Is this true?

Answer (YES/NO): NO